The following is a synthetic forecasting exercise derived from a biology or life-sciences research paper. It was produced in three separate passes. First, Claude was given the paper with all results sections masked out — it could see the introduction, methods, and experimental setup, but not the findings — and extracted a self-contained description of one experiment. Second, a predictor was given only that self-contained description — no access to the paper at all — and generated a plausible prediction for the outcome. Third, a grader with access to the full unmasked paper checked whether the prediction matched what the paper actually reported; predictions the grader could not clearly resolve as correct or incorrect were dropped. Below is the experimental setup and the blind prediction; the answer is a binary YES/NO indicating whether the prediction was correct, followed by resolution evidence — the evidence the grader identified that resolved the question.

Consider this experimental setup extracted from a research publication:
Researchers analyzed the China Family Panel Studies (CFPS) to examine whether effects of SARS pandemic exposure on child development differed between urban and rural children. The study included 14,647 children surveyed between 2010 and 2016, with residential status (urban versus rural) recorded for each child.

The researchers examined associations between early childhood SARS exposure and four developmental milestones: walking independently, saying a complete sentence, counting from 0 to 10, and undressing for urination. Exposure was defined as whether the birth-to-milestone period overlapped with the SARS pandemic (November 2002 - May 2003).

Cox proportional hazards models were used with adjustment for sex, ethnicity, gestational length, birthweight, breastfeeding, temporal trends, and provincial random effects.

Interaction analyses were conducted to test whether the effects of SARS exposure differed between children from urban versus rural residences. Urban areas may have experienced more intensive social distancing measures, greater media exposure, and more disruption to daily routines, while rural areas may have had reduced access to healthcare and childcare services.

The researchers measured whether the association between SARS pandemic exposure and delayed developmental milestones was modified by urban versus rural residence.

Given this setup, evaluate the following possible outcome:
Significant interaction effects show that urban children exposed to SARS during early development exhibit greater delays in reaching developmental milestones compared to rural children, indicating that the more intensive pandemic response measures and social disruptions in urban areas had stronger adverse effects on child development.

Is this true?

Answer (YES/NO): NO